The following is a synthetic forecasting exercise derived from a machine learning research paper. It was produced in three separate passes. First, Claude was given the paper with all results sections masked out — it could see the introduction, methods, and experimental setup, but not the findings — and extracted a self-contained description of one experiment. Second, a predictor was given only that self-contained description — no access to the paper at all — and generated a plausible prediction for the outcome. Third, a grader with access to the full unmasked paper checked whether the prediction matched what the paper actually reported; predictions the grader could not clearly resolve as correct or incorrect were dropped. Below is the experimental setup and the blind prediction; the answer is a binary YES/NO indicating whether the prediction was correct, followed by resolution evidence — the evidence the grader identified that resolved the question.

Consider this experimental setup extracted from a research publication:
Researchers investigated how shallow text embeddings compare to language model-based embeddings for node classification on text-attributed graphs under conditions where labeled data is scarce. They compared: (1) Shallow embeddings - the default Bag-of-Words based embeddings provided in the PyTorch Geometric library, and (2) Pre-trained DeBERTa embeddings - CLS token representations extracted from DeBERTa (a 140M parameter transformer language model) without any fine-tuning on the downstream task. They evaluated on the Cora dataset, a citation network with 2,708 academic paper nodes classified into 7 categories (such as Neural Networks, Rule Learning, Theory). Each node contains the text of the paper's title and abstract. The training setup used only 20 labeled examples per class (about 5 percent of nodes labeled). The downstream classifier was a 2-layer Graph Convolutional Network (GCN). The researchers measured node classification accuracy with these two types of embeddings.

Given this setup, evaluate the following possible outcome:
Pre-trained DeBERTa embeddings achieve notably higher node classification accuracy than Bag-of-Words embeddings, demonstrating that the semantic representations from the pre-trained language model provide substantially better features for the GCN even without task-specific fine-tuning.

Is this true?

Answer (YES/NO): NO